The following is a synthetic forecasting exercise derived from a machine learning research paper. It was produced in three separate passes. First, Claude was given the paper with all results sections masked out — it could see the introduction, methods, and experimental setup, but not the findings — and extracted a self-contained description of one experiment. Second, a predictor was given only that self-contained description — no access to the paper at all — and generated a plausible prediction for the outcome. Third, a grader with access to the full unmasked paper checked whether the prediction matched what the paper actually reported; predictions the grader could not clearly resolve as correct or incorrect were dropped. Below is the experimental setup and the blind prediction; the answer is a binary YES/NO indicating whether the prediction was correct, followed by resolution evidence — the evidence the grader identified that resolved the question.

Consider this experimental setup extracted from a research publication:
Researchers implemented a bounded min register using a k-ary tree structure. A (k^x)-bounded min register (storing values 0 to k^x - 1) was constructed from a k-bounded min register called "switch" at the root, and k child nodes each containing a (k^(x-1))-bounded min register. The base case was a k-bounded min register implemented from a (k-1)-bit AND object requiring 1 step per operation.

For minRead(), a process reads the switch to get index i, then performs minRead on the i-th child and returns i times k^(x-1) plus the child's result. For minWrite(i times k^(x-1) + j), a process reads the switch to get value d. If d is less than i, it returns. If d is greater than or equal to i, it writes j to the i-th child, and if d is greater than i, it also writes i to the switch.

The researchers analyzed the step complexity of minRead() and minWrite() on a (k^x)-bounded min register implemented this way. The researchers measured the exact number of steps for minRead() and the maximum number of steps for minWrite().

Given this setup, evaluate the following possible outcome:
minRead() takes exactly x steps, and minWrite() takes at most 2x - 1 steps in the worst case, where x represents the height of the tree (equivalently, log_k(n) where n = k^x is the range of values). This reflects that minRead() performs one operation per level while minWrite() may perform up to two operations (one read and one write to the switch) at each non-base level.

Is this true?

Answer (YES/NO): YES